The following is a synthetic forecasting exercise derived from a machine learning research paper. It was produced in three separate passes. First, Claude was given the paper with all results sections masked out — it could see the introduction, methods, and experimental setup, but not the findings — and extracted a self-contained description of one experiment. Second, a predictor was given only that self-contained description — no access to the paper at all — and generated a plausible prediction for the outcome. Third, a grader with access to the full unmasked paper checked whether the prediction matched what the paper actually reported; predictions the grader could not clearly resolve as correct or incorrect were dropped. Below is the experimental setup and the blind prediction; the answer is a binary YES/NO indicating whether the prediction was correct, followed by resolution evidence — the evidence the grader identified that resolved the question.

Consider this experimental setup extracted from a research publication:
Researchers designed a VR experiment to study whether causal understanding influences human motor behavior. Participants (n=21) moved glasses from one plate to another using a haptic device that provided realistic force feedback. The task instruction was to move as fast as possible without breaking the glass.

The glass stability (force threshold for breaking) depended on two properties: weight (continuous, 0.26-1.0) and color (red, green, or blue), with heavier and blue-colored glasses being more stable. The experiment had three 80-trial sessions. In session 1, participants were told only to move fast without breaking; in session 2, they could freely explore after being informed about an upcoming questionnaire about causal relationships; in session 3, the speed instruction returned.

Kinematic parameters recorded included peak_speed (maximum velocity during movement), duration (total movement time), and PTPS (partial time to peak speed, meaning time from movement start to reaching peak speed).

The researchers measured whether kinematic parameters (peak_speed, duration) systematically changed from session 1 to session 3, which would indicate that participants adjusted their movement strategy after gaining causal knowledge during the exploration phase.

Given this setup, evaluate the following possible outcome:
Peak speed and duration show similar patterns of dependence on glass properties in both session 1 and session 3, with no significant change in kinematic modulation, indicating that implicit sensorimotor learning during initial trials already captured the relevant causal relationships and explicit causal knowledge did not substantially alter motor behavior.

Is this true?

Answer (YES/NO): NO